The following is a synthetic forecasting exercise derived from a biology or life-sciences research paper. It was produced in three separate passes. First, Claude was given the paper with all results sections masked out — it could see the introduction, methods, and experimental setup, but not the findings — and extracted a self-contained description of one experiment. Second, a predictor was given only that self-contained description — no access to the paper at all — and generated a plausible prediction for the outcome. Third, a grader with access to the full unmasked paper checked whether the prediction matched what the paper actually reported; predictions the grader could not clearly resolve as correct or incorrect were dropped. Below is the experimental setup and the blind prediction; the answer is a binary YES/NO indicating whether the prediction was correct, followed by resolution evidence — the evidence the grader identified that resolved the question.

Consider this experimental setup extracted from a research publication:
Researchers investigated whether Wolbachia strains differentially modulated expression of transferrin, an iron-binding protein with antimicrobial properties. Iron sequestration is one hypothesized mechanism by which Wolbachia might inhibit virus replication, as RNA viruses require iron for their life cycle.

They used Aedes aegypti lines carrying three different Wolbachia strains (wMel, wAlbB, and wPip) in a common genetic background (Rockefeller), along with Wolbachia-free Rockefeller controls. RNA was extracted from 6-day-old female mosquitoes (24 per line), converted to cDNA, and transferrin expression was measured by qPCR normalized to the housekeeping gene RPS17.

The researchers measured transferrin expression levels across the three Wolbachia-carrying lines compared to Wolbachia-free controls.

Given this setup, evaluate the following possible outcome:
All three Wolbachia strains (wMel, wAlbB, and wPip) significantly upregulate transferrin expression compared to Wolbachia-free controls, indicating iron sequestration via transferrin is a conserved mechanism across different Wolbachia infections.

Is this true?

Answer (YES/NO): NO